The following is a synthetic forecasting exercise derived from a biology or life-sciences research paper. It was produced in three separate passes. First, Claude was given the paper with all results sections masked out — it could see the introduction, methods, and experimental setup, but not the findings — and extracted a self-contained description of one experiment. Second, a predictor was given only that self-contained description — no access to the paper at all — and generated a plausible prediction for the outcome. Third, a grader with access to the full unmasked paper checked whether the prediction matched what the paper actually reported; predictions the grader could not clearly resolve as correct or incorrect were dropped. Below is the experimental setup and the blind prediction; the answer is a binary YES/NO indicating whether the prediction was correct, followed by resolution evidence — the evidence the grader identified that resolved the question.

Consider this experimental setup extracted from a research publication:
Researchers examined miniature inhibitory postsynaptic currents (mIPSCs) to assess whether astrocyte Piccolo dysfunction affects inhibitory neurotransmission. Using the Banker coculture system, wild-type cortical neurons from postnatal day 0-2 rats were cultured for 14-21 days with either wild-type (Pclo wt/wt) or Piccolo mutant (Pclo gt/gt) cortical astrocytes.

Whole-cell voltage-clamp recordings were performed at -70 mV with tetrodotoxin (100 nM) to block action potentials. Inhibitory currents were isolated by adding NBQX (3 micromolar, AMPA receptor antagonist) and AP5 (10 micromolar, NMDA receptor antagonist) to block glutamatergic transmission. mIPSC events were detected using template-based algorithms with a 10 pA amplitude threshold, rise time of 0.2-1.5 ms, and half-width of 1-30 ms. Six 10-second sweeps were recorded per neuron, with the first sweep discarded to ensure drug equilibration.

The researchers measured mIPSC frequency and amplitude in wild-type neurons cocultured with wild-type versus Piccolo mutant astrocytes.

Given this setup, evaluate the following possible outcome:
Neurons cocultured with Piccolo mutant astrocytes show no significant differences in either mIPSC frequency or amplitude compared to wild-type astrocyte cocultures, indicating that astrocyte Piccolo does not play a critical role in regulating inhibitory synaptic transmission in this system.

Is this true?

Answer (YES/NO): YES